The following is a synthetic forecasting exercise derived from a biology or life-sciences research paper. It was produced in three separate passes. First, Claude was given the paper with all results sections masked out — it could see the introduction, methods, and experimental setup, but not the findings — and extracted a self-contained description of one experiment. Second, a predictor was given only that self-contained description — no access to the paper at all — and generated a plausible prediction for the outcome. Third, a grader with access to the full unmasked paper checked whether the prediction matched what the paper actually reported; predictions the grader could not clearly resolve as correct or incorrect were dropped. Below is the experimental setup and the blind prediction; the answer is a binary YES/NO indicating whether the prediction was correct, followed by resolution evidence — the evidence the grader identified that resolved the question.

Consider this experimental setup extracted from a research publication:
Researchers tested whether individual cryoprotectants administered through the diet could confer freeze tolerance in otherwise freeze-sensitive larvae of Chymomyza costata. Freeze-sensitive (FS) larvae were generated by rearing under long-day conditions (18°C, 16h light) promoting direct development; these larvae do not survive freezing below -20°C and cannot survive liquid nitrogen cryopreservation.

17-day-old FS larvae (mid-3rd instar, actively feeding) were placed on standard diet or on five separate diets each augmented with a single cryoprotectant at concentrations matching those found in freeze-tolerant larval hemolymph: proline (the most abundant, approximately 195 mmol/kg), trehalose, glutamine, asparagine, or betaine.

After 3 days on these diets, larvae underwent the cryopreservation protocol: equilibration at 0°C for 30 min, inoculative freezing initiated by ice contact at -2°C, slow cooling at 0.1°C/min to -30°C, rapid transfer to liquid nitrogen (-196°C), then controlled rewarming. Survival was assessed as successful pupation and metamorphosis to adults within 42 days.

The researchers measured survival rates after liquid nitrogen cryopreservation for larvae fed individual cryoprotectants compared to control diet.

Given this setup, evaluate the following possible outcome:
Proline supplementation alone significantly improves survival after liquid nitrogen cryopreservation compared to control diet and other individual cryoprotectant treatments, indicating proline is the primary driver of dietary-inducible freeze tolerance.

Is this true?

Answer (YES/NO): YES